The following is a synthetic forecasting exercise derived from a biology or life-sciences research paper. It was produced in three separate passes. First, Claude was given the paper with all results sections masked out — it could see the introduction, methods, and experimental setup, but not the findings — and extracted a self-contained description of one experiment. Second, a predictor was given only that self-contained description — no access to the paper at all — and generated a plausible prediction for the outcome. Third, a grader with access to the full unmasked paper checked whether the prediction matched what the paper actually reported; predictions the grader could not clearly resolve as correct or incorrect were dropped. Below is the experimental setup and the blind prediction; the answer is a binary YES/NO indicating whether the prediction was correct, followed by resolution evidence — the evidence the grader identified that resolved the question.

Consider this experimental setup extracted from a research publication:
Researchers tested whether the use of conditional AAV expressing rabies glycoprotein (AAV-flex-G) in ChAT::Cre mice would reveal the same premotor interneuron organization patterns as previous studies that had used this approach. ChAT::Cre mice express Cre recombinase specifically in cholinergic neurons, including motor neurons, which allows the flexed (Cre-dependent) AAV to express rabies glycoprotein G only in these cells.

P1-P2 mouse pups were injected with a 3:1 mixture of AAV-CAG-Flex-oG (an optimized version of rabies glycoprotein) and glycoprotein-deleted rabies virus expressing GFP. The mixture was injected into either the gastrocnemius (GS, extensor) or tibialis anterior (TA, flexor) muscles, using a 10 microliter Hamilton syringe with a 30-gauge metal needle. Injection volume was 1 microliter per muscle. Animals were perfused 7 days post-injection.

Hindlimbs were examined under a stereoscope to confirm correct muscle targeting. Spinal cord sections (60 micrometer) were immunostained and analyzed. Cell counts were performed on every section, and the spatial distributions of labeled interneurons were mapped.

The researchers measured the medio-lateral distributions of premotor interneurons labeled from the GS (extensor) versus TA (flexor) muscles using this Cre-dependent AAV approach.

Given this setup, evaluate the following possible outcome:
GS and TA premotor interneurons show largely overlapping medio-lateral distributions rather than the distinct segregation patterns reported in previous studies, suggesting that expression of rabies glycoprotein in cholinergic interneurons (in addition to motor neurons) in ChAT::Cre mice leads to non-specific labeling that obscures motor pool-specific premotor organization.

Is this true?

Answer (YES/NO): NO